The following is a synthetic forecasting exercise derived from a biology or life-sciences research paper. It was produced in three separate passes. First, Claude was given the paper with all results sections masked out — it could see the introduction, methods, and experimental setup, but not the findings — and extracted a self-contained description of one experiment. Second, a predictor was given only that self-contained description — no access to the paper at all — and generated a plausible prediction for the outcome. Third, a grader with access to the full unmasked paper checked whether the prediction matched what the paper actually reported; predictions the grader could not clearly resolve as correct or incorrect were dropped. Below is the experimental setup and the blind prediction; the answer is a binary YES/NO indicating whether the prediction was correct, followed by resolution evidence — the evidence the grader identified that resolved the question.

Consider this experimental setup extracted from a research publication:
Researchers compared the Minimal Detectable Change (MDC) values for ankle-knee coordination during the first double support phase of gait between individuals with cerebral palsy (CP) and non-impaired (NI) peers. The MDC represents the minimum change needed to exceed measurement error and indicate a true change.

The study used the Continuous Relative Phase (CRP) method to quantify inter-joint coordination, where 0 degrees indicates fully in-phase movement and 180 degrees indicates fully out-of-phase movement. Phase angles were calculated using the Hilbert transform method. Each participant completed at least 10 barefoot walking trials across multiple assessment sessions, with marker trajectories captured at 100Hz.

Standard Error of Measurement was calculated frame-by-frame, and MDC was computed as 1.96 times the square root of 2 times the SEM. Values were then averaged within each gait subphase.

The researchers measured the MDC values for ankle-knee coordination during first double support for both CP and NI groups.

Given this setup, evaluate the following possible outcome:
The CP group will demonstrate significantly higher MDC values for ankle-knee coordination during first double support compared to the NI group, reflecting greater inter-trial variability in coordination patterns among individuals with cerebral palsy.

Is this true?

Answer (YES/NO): NO